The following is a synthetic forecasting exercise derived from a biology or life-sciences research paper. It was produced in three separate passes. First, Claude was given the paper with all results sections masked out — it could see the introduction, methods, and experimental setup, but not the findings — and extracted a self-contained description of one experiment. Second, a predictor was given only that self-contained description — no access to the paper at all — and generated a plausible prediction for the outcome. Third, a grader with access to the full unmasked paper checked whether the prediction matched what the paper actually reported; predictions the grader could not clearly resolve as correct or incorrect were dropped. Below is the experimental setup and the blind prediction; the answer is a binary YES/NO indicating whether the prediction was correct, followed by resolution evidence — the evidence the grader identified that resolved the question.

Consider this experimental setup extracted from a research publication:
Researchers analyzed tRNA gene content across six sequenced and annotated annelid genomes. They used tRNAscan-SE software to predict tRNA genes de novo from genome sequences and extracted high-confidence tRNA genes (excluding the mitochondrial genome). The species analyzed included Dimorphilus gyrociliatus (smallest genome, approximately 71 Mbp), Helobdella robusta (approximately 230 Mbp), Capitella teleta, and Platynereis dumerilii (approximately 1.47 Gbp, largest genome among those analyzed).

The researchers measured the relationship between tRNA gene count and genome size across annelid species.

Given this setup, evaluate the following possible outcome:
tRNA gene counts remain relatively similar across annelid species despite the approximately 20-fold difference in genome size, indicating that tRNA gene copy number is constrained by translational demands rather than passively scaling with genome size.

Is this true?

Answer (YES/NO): NO